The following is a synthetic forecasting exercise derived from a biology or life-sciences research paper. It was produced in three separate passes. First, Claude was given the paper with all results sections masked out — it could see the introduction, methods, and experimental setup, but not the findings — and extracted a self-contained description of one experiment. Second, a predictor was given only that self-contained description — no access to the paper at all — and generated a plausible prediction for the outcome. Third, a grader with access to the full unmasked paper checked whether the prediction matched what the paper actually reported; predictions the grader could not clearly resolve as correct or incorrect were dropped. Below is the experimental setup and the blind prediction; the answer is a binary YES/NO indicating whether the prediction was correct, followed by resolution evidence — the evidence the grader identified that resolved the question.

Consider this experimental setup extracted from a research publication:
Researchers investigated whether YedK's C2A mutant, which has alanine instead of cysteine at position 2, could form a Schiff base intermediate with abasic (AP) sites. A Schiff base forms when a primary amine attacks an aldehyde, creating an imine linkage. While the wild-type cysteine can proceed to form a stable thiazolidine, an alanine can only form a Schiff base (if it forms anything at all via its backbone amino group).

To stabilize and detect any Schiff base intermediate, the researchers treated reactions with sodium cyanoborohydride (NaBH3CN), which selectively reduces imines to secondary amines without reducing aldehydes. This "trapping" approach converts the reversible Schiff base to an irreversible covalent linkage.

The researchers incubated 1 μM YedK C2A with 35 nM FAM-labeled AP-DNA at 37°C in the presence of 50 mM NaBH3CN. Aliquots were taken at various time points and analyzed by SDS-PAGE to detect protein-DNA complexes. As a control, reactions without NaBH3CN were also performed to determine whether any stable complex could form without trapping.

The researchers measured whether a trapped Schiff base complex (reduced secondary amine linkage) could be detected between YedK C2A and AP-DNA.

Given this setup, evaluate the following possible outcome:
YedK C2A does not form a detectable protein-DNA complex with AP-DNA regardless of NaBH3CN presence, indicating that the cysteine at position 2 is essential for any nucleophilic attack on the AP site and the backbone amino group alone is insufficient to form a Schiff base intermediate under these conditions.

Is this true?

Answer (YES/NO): NO